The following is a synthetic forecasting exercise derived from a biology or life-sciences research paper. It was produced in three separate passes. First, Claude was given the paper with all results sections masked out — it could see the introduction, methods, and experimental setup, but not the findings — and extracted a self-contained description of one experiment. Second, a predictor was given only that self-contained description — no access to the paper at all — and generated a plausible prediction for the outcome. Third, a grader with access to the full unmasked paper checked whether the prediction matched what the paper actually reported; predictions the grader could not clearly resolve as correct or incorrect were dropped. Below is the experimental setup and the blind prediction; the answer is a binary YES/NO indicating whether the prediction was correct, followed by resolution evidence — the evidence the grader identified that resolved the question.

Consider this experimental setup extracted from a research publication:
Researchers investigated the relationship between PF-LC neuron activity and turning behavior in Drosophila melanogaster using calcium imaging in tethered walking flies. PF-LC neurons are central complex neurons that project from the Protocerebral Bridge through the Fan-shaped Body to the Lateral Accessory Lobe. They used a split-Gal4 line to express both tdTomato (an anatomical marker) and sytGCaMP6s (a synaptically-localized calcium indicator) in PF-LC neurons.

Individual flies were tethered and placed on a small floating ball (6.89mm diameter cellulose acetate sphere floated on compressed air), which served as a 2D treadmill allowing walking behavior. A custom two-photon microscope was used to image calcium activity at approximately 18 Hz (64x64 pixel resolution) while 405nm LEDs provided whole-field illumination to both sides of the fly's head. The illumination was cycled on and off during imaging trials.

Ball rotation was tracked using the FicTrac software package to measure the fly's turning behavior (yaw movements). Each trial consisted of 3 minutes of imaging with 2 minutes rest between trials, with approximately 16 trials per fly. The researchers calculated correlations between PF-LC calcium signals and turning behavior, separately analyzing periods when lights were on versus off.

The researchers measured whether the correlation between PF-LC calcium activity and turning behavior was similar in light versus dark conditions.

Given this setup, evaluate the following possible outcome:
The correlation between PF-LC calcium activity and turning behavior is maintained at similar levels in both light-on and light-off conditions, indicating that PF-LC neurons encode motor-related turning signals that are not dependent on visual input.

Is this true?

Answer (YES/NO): NO